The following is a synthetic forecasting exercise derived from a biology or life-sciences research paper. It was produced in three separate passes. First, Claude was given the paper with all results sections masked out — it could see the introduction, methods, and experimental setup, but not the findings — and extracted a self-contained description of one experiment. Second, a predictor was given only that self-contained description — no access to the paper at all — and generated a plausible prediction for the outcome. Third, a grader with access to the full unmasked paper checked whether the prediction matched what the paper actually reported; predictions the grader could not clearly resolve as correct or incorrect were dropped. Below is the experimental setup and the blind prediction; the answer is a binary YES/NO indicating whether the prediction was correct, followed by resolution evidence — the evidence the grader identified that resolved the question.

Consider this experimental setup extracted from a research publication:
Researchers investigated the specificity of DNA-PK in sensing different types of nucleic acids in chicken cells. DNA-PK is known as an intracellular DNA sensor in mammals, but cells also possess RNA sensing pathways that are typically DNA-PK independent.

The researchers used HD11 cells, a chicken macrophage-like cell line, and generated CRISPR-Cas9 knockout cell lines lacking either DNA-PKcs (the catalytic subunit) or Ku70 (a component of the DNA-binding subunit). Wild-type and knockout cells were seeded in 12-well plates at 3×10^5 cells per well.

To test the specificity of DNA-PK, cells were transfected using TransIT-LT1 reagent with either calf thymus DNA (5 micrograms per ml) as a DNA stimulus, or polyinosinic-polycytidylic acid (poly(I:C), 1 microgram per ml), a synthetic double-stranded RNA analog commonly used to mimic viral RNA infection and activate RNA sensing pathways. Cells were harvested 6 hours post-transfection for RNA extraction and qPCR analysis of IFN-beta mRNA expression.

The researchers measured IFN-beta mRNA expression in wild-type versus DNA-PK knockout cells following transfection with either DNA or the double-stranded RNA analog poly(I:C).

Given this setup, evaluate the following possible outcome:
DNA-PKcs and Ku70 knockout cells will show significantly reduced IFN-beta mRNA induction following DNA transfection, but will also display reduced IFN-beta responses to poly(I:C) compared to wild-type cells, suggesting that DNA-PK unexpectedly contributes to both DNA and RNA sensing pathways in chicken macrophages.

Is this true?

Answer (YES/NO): NO